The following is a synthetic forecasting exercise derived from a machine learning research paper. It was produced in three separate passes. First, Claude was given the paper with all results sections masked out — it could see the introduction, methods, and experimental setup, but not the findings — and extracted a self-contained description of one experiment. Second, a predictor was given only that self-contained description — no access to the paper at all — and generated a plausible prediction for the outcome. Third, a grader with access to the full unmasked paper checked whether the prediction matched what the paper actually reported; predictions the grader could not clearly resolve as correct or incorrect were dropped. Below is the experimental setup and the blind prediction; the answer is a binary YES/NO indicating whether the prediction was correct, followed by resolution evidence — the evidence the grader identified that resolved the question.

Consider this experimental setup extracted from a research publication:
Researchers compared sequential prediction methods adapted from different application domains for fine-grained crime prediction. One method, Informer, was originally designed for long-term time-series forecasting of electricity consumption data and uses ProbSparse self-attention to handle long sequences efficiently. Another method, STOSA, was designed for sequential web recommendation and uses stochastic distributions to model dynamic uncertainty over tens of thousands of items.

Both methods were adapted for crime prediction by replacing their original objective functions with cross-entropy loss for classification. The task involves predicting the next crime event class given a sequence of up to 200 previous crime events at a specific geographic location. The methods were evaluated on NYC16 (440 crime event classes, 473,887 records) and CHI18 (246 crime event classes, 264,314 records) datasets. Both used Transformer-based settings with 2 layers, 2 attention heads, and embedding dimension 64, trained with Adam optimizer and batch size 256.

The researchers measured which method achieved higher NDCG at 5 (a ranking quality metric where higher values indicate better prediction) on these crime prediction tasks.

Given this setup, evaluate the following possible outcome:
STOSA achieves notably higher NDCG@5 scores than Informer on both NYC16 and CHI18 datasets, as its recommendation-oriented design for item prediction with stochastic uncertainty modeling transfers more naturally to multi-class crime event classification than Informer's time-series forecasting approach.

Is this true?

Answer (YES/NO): YES